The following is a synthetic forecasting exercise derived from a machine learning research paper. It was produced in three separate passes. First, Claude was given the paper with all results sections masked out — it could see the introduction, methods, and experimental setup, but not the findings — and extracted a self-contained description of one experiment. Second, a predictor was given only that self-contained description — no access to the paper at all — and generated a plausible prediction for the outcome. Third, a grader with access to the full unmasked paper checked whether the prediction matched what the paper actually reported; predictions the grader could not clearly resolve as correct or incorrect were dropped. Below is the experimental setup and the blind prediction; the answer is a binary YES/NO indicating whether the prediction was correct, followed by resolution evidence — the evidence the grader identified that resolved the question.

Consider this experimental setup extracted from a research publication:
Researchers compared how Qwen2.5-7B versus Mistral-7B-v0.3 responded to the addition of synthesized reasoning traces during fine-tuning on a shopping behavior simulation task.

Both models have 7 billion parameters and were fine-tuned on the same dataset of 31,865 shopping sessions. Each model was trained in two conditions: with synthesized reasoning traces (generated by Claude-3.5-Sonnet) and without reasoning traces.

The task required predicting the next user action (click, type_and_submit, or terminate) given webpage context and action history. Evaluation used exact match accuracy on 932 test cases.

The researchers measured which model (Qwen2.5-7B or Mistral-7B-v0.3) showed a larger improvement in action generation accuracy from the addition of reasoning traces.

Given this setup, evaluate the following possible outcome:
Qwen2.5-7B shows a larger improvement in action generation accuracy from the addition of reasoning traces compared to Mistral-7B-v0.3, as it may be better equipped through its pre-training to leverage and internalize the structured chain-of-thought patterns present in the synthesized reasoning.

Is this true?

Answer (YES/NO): NO